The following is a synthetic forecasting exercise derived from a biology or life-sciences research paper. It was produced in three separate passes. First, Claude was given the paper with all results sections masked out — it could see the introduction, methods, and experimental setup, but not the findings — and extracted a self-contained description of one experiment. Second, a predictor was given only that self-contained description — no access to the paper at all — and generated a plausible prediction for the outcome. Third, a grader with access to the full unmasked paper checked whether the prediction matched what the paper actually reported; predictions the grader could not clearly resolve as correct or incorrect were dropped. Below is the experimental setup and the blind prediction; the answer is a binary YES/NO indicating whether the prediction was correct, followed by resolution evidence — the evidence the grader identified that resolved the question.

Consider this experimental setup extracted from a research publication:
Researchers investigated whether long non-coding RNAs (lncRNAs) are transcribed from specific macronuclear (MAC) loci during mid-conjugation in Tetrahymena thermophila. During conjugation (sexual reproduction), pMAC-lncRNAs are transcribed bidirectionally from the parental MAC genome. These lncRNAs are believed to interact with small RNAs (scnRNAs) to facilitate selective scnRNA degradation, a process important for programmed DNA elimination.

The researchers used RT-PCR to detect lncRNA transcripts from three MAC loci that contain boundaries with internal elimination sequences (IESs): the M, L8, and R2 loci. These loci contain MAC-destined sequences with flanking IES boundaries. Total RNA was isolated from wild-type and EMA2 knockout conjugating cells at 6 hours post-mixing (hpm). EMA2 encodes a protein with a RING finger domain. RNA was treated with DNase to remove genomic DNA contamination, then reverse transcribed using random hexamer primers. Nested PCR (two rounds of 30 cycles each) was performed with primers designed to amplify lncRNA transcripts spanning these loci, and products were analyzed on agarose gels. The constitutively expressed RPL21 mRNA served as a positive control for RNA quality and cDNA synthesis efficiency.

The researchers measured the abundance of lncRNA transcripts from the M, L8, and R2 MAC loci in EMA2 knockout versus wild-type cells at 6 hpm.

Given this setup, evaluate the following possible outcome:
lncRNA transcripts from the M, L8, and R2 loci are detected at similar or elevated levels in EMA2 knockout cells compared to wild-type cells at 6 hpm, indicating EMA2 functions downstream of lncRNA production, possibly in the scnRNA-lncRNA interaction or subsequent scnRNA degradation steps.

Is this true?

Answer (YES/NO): NO